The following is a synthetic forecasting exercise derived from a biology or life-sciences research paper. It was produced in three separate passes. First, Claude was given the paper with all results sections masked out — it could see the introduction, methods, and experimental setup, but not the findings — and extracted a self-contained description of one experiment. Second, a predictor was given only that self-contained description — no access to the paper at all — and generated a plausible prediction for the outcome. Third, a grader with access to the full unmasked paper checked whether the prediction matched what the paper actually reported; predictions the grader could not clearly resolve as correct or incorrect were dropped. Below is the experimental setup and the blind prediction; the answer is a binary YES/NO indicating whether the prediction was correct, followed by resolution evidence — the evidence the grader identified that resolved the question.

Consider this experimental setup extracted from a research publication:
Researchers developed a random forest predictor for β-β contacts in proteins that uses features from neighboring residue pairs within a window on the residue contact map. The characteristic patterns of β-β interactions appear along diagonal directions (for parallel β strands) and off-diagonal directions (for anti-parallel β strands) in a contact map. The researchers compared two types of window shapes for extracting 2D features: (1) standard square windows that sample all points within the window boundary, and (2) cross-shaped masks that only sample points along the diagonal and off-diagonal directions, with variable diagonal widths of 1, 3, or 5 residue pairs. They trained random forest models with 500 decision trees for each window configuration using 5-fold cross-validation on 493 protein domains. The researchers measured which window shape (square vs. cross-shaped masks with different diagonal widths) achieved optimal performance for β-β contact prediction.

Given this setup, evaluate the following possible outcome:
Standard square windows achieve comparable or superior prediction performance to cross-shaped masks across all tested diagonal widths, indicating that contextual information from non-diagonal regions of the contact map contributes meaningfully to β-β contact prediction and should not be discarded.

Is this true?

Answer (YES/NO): NO